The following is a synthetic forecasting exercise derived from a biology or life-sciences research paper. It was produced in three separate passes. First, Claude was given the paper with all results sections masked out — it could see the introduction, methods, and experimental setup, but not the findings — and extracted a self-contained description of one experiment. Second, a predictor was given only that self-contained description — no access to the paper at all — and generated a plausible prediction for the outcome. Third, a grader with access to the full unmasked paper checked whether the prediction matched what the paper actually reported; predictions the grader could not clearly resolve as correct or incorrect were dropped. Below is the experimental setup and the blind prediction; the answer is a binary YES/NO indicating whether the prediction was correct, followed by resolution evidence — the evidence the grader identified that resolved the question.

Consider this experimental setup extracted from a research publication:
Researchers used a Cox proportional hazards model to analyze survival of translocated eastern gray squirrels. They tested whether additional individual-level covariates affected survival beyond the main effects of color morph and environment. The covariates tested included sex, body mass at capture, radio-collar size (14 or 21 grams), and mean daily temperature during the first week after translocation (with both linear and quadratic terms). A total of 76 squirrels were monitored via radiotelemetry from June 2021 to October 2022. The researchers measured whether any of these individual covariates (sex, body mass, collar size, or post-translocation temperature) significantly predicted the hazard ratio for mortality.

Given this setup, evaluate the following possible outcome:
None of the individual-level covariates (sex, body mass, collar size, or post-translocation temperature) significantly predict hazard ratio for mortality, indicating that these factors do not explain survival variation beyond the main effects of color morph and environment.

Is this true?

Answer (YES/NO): YES